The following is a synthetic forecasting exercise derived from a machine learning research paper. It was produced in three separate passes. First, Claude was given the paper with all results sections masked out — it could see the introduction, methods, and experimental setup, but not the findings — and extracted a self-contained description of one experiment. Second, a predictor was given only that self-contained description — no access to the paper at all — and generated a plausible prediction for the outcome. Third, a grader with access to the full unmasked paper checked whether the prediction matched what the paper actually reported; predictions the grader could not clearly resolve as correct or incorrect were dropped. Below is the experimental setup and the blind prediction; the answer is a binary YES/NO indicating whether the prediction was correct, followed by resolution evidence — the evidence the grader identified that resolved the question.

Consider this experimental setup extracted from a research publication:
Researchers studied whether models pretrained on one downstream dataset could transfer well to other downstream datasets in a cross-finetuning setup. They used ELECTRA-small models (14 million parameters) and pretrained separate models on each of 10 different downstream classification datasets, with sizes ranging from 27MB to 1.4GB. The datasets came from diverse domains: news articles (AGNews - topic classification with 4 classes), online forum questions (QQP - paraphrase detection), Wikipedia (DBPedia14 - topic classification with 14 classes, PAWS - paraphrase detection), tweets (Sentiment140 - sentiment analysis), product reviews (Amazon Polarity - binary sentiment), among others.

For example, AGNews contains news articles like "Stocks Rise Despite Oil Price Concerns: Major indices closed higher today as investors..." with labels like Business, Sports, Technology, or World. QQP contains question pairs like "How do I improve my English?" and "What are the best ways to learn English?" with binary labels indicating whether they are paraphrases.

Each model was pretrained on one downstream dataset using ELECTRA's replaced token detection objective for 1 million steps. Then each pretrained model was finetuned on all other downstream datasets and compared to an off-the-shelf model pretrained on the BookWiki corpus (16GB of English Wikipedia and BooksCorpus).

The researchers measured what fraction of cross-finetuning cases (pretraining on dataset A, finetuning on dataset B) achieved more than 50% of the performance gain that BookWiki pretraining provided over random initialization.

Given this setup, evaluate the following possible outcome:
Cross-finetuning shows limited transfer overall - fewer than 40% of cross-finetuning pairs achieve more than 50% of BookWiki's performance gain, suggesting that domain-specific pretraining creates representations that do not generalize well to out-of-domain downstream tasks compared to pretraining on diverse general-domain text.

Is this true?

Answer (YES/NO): NO